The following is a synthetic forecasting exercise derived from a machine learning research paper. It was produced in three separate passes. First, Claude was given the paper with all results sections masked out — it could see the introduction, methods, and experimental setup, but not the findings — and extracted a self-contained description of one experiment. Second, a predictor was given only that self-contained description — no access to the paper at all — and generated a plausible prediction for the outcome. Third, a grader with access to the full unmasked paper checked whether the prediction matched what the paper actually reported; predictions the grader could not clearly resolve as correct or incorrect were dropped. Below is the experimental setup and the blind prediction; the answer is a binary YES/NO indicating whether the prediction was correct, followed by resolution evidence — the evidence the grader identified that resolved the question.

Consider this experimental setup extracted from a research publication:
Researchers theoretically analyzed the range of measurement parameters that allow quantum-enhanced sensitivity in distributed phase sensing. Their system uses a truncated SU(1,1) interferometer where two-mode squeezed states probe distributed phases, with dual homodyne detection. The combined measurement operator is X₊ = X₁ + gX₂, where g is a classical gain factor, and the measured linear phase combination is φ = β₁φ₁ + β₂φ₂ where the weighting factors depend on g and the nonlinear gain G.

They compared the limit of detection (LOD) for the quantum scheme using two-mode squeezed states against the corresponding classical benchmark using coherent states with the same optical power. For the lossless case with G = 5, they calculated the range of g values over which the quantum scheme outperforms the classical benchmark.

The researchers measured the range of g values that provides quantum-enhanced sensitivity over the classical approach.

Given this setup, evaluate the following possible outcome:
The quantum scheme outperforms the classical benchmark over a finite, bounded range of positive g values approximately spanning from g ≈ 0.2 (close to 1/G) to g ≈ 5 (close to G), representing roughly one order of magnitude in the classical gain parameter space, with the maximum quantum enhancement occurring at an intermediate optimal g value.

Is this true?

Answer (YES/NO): NO